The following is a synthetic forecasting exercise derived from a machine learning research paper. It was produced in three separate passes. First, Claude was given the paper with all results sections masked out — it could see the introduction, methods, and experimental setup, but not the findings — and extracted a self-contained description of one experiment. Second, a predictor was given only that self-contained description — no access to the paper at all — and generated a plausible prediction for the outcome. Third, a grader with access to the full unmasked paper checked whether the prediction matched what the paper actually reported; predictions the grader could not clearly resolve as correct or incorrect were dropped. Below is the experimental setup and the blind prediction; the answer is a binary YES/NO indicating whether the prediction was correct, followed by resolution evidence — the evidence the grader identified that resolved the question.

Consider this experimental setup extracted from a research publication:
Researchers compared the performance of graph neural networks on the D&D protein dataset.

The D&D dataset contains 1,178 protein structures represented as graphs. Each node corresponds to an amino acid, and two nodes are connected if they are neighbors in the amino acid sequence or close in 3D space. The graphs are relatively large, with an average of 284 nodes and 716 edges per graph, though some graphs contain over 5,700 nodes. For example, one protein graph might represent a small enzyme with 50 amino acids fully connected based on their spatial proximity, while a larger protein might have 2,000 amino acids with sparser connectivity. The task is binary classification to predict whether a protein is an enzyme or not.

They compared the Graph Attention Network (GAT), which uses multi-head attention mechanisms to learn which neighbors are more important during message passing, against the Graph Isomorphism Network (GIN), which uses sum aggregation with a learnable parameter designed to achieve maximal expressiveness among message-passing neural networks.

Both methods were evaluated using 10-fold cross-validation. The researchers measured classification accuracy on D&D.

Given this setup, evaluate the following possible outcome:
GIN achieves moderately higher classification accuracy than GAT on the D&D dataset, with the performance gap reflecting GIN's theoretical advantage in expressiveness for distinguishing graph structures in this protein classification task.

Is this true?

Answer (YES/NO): YES